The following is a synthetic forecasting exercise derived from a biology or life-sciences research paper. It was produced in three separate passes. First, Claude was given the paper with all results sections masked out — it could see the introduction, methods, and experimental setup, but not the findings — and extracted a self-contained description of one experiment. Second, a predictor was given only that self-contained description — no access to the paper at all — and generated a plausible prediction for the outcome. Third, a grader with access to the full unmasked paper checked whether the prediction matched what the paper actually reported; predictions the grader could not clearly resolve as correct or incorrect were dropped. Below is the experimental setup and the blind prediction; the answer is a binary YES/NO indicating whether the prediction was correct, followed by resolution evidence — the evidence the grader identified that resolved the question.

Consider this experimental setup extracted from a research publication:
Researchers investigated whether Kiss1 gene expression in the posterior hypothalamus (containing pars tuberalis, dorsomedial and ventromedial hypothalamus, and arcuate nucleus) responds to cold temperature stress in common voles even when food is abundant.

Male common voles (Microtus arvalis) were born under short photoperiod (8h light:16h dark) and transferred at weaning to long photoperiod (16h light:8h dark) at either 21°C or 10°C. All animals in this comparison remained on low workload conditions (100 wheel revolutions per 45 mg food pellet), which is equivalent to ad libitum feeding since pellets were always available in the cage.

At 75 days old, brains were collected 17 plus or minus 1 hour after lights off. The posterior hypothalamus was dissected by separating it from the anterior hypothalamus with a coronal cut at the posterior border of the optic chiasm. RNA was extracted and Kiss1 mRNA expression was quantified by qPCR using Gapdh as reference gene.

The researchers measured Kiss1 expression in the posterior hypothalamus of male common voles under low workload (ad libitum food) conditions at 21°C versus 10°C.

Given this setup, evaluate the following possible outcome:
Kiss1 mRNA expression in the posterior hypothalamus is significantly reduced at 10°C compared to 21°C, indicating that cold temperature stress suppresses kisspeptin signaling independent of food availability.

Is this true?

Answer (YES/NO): NO